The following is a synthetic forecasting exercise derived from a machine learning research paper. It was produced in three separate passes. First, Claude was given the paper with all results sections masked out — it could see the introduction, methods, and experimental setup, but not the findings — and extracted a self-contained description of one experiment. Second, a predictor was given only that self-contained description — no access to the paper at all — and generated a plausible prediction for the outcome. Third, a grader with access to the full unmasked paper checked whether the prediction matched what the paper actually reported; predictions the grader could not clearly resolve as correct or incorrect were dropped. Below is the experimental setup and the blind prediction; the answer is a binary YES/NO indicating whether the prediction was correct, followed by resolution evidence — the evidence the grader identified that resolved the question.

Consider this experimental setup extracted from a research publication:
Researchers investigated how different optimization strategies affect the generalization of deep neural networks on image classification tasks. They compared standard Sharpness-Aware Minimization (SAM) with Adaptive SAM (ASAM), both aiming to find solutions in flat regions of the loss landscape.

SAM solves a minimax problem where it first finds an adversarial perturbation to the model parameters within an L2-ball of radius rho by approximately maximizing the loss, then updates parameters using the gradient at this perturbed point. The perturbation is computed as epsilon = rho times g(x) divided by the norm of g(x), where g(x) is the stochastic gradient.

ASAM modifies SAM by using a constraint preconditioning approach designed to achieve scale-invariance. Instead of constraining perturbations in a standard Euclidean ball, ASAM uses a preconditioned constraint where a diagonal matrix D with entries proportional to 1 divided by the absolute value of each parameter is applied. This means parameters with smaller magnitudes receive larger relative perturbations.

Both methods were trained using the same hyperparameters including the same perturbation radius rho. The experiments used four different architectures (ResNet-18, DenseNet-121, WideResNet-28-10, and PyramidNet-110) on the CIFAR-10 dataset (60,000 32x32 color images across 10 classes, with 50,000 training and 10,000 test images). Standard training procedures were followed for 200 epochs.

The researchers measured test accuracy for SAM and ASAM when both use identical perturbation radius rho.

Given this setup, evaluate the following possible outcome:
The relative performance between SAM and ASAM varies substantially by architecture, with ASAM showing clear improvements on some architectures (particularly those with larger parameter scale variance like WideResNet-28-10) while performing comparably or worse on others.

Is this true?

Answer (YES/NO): NO